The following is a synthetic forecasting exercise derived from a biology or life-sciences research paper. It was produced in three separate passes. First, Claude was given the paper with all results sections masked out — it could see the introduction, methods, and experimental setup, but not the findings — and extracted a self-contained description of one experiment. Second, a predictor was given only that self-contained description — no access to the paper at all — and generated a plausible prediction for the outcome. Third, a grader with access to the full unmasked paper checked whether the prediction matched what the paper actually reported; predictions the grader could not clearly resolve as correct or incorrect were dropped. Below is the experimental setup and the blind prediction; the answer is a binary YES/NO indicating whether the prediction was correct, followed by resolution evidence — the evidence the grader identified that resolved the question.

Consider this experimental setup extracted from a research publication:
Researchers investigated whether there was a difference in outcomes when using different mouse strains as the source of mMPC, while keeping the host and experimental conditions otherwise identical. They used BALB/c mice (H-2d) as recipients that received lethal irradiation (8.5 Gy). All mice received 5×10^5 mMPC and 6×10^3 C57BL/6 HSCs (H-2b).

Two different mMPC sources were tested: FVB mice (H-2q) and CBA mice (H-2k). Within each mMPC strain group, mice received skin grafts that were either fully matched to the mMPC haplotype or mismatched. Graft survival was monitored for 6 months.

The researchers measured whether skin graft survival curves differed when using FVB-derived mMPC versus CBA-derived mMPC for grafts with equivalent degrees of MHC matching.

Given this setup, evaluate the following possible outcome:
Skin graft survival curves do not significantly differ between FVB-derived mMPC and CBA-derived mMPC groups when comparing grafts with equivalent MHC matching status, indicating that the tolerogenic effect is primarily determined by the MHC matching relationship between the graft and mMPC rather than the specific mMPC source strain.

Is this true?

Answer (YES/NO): YES